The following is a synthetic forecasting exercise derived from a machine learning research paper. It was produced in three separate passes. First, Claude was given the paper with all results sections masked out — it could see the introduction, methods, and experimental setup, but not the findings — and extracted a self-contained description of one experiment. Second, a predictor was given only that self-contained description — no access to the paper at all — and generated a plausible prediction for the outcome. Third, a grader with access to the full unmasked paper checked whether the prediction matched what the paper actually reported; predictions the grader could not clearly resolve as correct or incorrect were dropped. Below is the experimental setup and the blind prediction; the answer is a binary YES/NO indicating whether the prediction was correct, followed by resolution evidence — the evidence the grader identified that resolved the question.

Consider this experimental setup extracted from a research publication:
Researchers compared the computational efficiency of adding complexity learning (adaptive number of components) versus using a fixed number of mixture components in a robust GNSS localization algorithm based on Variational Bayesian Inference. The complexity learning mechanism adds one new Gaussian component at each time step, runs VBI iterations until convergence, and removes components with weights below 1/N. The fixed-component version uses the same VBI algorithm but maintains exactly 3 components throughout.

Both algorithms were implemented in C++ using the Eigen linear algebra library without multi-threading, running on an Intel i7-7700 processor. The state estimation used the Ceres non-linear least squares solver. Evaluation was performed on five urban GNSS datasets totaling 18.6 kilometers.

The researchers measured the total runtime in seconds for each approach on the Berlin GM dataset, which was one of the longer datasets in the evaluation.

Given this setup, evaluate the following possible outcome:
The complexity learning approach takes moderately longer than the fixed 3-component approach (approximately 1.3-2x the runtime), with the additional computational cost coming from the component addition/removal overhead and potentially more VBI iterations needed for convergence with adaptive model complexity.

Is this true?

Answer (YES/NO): YES